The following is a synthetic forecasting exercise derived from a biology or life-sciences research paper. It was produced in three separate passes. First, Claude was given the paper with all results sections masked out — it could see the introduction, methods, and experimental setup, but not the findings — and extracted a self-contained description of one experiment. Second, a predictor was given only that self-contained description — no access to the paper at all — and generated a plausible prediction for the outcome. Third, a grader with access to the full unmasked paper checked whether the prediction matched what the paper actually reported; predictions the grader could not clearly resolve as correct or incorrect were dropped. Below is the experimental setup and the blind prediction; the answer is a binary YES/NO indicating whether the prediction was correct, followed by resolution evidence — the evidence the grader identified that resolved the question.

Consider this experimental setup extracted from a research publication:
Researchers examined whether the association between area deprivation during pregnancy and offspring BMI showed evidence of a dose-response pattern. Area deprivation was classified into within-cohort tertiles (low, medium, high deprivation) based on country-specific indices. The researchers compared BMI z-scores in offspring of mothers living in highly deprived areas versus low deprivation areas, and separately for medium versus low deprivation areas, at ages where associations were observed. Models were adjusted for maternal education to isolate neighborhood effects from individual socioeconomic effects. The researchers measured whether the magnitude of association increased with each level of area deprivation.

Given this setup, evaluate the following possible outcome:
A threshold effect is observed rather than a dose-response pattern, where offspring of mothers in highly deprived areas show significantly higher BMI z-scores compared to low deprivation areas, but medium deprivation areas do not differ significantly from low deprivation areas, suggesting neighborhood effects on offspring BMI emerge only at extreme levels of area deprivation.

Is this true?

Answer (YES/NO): NO